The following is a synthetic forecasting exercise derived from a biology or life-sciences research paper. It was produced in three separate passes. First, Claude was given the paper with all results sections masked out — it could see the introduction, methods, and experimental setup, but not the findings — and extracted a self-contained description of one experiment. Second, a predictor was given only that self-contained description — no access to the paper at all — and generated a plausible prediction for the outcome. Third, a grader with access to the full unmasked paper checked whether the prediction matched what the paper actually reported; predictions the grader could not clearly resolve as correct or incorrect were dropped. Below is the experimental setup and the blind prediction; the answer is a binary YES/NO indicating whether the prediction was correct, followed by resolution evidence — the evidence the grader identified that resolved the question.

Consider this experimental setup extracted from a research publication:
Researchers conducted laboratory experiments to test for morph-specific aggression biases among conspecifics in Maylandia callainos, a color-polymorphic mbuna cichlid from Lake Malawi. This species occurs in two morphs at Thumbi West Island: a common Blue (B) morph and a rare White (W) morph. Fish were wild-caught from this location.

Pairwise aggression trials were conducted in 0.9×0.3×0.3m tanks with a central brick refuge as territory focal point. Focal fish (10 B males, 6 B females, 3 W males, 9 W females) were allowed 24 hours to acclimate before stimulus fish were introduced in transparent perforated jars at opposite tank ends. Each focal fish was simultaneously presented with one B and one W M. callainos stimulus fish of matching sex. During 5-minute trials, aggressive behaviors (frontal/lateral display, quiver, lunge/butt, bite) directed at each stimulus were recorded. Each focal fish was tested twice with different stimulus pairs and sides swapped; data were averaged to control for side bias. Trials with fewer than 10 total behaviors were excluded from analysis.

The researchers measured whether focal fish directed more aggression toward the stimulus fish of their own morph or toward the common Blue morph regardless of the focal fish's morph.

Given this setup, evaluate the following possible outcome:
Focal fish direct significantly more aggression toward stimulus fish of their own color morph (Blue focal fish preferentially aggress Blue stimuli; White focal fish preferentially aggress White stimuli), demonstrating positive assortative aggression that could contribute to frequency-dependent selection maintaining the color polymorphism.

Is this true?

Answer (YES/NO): YES